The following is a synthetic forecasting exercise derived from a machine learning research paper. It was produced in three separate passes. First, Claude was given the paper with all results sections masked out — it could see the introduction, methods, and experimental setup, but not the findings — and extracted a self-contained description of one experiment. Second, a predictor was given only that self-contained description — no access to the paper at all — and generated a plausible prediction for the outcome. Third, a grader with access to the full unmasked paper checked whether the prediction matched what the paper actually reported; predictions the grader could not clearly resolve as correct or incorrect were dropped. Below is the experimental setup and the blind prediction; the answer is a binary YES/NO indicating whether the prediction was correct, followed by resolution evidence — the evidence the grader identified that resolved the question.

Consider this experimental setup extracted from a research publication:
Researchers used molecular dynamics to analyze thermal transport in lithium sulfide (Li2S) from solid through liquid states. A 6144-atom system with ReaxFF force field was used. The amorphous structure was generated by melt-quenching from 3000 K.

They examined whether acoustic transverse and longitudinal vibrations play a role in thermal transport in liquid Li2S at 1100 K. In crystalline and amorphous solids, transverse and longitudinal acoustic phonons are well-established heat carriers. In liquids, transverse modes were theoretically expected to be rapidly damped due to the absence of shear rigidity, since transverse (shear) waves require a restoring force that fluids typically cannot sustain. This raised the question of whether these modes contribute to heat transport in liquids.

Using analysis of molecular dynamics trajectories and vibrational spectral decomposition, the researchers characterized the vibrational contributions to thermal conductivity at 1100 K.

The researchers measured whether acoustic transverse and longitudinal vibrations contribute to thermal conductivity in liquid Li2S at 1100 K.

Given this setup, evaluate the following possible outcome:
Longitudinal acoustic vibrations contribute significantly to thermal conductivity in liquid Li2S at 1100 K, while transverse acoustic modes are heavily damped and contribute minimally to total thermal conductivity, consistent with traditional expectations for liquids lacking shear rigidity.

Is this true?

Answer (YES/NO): NO